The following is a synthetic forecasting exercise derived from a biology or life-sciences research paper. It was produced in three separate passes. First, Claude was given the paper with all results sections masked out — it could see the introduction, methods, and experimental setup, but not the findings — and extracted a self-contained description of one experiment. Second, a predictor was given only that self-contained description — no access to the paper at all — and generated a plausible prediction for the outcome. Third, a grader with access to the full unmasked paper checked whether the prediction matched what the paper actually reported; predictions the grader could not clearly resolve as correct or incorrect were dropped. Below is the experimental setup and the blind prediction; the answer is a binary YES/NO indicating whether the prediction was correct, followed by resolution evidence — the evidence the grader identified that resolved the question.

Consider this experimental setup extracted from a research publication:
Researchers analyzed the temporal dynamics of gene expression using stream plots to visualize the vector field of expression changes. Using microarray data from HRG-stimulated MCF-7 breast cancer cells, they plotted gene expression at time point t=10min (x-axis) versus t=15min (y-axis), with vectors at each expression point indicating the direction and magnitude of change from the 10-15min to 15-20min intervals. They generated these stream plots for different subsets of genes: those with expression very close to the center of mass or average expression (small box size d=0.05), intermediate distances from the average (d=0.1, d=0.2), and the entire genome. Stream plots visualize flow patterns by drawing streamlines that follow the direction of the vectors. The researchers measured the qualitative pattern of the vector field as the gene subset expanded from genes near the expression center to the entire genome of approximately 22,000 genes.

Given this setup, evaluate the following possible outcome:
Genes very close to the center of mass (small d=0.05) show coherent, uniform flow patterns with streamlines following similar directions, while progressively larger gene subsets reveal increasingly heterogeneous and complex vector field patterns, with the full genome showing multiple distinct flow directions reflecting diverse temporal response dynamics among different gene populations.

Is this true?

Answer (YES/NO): NO